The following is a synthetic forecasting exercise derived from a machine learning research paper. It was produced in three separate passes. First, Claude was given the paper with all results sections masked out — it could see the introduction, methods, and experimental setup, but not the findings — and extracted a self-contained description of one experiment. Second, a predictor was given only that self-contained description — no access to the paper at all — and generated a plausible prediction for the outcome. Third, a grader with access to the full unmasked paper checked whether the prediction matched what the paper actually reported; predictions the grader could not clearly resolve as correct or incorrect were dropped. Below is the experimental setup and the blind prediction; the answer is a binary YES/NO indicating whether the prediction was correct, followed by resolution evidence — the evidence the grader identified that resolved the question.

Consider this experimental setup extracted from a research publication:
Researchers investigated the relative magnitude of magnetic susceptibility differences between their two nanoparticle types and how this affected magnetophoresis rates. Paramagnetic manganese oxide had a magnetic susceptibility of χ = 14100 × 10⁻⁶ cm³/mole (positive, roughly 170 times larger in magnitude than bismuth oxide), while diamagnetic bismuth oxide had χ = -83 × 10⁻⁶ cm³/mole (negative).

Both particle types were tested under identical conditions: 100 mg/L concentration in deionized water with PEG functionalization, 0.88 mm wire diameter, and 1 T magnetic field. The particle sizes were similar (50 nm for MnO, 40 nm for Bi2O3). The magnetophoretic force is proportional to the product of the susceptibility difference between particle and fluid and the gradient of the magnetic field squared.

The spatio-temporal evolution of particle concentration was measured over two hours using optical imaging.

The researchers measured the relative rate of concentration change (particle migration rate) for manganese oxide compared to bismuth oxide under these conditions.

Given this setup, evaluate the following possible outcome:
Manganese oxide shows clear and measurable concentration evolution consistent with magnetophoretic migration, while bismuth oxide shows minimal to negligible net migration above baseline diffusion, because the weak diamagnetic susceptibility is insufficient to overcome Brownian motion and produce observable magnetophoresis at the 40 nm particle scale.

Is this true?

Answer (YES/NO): NO